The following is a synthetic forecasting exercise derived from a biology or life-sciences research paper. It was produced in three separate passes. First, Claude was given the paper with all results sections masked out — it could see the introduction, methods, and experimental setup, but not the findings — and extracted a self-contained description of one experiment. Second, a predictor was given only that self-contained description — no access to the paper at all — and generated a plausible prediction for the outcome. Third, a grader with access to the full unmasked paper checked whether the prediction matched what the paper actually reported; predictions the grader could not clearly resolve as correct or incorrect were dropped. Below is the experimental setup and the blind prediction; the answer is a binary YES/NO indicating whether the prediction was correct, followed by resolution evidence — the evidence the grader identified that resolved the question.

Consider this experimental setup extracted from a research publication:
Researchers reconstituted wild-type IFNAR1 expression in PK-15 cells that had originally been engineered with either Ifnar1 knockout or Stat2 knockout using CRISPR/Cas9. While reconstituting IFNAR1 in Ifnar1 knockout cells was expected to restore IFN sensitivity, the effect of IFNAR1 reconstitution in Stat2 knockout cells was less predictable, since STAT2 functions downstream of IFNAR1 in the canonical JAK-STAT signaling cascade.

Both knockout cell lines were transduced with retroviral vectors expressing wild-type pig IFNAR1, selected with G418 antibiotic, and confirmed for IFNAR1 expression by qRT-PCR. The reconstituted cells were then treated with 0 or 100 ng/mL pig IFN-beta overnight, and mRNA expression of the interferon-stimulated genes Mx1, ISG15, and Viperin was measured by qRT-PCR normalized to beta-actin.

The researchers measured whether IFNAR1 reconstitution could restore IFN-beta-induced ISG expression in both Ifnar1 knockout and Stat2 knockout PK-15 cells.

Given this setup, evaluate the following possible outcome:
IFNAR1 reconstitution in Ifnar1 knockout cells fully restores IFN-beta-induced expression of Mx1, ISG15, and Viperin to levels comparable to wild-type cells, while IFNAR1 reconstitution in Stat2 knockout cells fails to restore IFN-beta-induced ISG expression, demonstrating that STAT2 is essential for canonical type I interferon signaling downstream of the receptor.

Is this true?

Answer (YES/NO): YES